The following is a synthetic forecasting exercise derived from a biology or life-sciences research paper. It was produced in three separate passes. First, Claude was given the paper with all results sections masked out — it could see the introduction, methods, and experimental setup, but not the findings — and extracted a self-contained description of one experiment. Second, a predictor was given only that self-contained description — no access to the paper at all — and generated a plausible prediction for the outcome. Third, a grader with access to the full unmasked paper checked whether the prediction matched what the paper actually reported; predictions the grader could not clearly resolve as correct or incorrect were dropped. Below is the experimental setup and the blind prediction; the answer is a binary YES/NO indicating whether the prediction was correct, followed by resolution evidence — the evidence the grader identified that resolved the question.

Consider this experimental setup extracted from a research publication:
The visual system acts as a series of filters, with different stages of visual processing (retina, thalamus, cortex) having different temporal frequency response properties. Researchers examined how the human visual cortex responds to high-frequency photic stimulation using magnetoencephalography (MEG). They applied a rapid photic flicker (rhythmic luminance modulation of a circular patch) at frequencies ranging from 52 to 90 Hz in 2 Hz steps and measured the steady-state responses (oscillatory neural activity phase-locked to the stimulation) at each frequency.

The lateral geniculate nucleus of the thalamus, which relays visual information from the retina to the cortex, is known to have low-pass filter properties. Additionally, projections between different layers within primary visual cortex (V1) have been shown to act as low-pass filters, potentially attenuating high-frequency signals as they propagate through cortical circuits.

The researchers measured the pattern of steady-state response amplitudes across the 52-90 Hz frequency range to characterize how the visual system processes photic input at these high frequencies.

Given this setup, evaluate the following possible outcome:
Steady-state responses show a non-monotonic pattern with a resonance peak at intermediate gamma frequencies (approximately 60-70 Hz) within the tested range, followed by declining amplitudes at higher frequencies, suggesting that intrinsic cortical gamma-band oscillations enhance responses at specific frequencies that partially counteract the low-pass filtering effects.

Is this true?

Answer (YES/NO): NO